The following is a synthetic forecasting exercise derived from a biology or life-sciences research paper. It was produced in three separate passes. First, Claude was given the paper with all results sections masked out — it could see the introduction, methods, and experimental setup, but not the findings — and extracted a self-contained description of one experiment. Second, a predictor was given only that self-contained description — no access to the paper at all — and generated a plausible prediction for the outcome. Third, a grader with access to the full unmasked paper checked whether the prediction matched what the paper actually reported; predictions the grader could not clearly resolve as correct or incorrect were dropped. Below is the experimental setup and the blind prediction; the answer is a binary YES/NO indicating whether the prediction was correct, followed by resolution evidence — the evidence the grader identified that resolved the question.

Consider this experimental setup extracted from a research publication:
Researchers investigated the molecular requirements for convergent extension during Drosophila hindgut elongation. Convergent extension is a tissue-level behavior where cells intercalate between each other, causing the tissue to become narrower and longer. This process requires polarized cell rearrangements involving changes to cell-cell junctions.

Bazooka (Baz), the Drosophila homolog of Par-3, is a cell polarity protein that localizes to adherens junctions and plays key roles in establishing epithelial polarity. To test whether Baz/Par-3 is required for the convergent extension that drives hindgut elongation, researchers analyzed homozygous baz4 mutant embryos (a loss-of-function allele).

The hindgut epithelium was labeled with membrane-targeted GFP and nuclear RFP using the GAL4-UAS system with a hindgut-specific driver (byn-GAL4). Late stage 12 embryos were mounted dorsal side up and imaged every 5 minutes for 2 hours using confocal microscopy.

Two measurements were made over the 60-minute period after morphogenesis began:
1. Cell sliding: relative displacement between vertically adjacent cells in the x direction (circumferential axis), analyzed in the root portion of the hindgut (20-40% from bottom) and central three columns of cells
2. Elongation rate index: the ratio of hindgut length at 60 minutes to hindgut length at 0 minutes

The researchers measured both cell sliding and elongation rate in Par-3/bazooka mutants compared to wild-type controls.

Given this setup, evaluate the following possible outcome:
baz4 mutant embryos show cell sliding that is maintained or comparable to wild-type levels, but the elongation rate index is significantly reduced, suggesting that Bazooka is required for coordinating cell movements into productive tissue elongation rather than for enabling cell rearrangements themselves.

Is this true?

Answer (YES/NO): NO